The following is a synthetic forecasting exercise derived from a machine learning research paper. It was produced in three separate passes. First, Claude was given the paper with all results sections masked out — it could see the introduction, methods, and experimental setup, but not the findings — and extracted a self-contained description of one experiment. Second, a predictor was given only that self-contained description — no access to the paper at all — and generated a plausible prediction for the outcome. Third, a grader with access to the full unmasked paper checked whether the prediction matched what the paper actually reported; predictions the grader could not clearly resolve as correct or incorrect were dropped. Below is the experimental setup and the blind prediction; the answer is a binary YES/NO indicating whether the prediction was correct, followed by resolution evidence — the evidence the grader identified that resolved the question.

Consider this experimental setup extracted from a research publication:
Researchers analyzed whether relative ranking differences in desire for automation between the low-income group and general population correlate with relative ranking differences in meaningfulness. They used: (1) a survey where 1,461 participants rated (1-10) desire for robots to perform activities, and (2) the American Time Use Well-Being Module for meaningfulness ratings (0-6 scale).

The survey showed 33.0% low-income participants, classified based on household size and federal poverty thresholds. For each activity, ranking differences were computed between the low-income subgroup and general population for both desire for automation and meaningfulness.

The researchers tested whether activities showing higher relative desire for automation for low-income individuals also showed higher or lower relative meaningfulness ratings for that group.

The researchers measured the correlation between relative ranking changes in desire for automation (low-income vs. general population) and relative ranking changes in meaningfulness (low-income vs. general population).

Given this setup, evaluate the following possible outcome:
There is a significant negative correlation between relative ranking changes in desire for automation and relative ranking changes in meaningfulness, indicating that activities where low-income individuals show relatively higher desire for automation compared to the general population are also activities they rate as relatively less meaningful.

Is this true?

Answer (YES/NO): NO